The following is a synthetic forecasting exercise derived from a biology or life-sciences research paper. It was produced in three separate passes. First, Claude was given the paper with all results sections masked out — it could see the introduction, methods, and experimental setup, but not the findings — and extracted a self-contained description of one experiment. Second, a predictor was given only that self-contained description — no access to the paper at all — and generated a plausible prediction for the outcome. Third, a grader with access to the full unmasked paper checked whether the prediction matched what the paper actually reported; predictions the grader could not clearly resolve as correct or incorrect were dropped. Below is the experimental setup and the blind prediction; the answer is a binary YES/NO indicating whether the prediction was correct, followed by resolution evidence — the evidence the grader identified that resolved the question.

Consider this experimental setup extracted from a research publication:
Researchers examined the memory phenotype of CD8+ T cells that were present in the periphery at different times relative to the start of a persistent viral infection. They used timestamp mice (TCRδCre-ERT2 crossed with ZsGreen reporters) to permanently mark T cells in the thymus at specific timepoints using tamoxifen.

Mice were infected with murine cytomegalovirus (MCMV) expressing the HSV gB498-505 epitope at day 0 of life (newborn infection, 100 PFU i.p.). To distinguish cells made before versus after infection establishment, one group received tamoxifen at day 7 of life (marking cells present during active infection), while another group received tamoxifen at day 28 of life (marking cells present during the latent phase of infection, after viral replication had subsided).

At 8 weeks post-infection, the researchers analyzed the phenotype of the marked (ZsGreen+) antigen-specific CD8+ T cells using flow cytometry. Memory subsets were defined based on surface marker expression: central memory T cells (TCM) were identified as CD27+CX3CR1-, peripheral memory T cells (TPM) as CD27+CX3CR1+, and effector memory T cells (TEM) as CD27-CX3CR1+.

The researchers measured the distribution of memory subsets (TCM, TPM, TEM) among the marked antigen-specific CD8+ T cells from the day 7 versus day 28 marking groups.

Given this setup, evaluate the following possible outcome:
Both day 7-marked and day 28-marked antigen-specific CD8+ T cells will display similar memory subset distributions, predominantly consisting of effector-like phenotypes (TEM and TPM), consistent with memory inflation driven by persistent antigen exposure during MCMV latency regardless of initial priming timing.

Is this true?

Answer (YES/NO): NO